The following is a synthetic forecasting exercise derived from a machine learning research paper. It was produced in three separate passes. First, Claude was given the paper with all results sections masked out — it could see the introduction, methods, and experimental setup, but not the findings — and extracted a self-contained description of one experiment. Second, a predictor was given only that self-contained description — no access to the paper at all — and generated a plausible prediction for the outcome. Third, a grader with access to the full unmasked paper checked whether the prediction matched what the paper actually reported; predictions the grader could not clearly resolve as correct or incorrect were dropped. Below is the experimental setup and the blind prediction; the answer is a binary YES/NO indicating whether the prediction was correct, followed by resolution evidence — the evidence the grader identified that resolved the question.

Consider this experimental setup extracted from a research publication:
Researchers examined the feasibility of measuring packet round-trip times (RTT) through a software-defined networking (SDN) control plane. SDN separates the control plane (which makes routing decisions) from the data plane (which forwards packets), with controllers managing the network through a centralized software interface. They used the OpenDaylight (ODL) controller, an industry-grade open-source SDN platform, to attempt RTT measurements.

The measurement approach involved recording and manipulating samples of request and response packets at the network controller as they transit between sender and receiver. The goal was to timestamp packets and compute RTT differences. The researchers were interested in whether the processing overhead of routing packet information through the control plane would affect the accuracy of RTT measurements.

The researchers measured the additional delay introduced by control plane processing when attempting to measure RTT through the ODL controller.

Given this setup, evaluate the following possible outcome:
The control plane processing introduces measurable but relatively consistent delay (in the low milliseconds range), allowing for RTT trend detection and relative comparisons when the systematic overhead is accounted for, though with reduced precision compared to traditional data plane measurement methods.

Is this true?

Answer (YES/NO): NO